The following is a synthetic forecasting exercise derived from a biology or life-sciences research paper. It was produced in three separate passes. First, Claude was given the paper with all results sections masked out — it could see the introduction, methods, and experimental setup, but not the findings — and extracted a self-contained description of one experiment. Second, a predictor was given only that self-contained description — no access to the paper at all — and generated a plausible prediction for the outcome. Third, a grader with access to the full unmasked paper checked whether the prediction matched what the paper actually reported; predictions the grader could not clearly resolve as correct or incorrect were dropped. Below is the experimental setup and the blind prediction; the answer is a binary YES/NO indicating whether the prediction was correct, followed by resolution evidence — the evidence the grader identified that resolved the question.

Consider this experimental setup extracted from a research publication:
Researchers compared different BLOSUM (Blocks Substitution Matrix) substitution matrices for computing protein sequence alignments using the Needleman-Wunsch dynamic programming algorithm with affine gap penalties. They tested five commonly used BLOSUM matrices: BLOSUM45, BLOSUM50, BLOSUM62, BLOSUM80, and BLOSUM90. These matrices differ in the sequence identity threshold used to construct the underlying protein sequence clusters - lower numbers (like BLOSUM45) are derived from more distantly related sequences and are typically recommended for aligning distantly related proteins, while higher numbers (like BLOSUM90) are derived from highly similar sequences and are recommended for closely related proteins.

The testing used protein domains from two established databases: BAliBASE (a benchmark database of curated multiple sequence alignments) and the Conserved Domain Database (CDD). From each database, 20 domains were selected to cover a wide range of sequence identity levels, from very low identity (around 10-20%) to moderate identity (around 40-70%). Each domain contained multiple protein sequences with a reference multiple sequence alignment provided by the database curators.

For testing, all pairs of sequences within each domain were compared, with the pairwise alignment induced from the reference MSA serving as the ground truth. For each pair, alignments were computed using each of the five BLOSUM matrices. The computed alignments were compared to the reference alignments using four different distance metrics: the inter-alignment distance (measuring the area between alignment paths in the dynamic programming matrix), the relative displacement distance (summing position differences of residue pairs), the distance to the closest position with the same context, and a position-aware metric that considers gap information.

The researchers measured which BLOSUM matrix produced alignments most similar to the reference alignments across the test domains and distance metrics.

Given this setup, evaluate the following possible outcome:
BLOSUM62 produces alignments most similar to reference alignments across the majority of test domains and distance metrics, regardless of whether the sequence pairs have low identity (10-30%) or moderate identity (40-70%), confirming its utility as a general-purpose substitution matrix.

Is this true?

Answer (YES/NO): NO